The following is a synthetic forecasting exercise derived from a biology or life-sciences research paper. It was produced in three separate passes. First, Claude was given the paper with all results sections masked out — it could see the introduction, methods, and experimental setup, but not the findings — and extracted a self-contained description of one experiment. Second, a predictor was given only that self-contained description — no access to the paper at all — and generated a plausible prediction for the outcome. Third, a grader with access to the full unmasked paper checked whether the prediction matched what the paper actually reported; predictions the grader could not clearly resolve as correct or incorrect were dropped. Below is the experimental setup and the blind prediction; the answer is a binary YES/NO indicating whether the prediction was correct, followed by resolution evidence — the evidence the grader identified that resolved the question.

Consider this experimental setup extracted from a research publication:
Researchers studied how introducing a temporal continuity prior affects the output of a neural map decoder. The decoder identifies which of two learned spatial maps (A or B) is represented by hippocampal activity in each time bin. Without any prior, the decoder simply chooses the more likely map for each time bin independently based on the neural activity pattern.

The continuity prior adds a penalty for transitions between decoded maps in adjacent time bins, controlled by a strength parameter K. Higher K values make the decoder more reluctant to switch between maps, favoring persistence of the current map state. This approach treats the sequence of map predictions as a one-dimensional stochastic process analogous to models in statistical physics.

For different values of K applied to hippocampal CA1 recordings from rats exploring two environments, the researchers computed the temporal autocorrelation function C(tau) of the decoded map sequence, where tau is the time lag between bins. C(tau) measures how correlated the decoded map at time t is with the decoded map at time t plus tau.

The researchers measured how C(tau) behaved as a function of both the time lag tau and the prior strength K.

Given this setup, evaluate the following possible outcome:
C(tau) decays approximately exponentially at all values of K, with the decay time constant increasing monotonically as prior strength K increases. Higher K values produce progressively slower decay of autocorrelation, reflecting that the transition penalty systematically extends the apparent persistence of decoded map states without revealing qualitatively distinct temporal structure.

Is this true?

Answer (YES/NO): YES